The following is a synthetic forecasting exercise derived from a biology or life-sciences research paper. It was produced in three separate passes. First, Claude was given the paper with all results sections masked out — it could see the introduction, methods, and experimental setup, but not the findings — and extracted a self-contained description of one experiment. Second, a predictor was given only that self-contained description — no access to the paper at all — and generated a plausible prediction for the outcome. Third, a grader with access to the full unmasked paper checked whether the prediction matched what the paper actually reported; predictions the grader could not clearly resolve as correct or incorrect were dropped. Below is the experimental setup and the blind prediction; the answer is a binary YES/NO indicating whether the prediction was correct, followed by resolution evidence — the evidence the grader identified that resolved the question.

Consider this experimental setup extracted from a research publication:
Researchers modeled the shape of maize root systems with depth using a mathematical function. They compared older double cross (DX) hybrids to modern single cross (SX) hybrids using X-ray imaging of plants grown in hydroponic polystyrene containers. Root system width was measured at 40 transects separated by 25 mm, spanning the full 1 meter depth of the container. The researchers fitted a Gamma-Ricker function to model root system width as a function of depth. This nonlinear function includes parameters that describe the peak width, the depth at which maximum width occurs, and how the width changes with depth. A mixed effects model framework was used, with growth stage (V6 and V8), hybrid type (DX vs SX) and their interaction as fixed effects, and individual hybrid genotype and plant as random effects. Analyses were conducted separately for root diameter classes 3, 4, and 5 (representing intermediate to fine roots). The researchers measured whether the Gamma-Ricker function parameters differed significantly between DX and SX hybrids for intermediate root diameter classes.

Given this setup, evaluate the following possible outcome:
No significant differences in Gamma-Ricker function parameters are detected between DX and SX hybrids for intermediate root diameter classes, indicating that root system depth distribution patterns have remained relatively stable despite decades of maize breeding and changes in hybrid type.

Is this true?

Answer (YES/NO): NO